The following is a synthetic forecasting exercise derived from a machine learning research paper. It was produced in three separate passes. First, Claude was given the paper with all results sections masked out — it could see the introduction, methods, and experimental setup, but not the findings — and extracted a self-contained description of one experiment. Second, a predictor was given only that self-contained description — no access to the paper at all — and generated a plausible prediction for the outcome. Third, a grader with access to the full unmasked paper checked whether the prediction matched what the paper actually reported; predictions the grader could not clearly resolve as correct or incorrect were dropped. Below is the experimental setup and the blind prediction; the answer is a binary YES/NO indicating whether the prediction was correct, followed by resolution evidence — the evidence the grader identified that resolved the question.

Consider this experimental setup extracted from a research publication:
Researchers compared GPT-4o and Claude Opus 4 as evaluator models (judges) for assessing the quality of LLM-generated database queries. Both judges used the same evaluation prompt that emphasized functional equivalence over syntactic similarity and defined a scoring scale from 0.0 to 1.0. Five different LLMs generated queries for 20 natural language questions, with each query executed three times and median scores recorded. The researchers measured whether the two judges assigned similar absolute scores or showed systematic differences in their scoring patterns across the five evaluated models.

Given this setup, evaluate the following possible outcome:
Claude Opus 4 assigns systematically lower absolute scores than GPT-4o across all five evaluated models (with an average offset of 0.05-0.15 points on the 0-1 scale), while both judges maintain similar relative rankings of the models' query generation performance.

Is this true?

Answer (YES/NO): NO